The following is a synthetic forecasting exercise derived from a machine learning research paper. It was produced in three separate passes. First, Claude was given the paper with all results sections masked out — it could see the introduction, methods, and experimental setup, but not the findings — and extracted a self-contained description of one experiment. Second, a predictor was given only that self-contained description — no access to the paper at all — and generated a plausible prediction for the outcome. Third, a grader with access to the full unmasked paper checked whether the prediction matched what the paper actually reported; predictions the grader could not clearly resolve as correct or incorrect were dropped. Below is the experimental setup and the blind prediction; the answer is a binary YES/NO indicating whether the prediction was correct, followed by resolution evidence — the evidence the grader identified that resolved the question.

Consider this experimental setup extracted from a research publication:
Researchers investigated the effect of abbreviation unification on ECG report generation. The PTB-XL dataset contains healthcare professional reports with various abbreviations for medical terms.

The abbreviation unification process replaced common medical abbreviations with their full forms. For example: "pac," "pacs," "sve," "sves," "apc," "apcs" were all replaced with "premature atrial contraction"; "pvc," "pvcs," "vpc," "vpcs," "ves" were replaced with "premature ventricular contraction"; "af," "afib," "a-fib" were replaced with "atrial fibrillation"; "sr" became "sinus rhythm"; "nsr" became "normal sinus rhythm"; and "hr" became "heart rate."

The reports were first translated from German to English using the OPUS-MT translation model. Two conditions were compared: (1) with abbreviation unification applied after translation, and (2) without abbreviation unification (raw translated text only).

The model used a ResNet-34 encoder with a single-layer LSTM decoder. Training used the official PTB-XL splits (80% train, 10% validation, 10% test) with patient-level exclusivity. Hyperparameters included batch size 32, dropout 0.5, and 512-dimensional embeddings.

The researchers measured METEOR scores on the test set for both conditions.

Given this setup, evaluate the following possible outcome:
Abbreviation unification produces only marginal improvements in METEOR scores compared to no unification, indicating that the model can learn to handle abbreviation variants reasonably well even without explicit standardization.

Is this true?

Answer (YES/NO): YES